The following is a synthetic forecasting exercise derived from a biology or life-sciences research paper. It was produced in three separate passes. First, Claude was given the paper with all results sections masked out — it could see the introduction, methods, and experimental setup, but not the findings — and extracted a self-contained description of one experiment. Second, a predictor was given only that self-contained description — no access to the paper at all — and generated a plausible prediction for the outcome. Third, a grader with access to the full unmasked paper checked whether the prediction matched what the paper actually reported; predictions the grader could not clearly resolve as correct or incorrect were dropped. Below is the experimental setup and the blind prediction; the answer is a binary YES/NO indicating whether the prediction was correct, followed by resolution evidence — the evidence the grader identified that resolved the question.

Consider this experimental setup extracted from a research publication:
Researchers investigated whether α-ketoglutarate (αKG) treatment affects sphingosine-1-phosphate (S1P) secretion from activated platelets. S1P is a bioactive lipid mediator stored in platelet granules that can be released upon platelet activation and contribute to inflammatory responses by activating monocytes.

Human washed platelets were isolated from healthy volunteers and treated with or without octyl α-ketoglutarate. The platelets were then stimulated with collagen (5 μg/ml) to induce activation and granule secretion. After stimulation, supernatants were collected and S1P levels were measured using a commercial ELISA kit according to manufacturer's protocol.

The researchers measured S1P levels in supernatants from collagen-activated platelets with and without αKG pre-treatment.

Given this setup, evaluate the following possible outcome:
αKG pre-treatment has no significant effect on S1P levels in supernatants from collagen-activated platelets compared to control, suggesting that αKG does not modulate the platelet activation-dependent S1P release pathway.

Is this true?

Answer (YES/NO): NO